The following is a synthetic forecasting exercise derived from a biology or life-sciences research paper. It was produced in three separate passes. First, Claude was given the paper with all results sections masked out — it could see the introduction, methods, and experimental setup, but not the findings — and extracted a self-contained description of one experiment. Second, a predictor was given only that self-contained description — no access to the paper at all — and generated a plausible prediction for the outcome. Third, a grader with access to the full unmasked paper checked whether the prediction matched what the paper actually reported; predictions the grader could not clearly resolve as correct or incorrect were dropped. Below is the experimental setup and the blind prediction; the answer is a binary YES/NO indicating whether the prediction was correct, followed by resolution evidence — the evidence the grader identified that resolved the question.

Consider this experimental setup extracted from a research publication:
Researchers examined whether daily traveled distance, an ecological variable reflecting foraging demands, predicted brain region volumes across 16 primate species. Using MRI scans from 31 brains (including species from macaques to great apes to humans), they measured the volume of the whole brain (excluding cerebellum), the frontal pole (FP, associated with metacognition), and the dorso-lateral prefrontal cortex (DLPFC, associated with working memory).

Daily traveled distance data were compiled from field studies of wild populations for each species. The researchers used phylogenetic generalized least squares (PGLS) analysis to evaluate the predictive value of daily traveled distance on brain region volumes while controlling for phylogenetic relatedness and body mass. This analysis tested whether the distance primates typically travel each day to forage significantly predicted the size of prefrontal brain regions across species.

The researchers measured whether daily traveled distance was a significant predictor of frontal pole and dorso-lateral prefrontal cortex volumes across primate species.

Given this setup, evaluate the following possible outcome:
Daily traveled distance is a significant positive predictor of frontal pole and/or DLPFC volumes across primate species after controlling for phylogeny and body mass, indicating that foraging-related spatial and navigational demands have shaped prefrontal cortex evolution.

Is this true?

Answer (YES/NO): YES